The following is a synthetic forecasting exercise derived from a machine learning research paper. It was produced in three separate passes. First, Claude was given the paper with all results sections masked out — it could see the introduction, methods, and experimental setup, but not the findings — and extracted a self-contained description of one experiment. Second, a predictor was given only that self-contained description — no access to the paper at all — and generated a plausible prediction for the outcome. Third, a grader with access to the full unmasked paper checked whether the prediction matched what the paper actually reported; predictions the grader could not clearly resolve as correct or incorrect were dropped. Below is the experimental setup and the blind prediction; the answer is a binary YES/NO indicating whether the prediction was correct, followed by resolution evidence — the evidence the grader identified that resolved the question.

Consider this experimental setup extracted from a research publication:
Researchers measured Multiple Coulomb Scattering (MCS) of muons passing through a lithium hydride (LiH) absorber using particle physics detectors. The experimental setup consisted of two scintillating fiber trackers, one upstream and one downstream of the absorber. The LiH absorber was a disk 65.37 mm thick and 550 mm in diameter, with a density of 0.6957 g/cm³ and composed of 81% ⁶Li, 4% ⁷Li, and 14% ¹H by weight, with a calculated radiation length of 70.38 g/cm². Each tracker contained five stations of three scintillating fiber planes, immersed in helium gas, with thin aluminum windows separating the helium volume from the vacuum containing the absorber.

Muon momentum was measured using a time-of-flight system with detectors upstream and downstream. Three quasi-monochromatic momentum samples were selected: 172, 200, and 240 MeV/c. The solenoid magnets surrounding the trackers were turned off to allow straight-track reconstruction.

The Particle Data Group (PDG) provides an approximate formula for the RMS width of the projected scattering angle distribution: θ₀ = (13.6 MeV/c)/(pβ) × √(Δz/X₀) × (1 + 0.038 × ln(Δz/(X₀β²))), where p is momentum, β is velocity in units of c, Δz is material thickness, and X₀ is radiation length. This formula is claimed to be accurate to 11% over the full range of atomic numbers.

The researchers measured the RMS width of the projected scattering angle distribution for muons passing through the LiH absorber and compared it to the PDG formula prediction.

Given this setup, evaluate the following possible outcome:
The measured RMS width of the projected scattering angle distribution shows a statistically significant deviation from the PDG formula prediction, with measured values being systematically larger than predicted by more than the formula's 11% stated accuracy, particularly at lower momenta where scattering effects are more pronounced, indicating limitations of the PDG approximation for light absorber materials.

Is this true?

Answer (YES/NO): NO